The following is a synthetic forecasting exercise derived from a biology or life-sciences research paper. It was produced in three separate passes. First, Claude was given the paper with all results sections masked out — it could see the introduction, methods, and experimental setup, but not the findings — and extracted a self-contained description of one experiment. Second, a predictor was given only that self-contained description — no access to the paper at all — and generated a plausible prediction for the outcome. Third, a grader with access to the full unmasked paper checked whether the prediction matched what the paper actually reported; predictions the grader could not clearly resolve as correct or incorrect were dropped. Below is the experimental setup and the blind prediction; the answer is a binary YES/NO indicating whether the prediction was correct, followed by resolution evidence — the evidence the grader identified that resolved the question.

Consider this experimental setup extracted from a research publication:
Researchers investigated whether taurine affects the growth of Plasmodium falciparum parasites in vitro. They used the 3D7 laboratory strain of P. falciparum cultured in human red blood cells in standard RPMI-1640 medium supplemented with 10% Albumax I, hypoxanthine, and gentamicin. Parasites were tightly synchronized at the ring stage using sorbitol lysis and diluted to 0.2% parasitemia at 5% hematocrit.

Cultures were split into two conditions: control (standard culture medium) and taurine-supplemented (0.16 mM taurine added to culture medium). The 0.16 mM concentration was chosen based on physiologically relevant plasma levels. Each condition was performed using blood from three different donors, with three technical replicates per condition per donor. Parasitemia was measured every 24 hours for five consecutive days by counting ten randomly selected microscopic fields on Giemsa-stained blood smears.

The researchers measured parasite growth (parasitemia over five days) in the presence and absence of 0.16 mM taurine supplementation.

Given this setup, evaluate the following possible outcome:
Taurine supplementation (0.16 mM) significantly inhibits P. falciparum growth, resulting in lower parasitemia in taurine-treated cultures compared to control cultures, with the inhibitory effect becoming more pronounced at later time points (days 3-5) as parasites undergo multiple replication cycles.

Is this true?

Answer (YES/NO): NO